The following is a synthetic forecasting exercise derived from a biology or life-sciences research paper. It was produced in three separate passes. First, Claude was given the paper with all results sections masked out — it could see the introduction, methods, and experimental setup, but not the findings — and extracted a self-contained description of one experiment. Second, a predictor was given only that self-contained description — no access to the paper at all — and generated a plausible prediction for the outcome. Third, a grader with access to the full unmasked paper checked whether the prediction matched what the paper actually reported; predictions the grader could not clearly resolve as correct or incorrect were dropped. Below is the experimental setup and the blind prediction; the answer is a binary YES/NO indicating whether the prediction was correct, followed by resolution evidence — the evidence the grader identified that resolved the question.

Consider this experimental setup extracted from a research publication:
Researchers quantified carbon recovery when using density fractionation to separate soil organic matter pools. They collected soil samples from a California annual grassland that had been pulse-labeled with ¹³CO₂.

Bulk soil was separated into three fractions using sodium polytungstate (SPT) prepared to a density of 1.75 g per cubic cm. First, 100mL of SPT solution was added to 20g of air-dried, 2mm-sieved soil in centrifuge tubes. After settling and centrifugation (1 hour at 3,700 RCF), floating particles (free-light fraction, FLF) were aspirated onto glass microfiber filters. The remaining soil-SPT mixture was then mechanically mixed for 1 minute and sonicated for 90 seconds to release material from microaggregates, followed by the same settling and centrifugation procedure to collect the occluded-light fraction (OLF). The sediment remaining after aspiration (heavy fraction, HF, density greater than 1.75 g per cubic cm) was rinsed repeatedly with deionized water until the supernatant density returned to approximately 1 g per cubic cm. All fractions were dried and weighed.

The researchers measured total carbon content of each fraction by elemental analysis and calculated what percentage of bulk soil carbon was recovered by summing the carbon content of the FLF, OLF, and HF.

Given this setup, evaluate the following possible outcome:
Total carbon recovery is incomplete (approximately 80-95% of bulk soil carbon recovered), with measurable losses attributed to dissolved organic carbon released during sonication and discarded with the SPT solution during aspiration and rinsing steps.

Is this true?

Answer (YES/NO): NO